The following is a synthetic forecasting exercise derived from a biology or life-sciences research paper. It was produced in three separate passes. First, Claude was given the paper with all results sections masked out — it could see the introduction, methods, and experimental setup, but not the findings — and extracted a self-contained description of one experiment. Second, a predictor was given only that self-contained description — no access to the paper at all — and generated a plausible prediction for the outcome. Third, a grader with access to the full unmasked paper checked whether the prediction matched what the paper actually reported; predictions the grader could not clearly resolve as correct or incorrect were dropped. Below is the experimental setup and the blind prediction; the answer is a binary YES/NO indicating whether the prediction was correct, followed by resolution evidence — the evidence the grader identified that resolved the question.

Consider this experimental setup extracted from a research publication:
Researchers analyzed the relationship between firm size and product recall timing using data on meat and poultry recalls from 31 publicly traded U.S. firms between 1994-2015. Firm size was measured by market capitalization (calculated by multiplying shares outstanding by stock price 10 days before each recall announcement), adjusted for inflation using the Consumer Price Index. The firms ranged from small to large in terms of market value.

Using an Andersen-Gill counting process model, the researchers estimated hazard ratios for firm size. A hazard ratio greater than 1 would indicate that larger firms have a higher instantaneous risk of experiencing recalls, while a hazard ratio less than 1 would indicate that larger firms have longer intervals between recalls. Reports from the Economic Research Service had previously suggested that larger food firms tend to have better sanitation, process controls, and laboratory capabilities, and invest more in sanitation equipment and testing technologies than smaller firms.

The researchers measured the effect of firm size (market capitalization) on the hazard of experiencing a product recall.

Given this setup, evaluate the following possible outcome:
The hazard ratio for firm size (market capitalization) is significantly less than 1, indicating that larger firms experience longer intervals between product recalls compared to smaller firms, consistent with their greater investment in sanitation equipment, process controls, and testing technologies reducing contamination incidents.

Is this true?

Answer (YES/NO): NO